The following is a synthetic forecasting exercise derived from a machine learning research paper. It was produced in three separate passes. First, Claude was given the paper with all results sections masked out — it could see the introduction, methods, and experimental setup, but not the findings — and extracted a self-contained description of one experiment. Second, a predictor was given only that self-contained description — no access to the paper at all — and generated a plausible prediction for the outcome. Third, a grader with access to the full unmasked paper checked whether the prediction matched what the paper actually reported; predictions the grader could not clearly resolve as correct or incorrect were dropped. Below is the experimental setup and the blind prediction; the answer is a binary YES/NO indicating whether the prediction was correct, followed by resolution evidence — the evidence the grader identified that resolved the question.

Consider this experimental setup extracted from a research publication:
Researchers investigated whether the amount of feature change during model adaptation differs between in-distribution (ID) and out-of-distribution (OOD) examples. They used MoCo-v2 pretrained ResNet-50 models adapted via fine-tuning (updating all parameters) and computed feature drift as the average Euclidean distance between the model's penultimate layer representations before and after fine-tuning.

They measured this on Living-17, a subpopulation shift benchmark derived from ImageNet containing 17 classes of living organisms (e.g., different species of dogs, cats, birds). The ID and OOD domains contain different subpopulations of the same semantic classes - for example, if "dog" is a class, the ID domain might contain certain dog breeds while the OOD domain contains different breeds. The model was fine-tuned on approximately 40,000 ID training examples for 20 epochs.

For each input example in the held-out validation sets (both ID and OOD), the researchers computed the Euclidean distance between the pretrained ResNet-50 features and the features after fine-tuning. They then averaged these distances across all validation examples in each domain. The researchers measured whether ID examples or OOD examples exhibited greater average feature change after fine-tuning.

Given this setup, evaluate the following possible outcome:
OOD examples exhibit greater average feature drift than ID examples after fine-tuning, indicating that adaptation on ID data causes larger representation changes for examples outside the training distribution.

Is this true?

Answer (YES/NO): NO